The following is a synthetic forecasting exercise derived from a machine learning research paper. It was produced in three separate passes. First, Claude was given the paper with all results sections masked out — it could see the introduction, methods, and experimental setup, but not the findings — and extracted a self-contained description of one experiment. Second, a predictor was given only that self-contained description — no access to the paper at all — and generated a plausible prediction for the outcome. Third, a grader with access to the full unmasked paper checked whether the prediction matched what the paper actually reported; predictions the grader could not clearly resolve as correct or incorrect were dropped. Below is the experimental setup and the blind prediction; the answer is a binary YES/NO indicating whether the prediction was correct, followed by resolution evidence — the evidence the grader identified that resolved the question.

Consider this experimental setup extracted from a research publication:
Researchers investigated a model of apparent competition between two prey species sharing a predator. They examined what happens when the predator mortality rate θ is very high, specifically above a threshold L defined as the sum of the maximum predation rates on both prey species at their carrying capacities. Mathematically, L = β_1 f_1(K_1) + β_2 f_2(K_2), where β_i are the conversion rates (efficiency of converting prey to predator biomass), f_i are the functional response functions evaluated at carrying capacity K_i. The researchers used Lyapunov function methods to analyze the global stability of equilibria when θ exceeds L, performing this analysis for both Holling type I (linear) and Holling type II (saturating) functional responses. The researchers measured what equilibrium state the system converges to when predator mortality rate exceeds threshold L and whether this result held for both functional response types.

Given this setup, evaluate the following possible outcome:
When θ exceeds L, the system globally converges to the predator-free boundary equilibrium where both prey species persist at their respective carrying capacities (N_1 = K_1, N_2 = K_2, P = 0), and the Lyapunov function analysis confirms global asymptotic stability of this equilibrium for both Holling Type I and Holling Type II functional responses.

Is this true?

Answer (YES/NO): YES